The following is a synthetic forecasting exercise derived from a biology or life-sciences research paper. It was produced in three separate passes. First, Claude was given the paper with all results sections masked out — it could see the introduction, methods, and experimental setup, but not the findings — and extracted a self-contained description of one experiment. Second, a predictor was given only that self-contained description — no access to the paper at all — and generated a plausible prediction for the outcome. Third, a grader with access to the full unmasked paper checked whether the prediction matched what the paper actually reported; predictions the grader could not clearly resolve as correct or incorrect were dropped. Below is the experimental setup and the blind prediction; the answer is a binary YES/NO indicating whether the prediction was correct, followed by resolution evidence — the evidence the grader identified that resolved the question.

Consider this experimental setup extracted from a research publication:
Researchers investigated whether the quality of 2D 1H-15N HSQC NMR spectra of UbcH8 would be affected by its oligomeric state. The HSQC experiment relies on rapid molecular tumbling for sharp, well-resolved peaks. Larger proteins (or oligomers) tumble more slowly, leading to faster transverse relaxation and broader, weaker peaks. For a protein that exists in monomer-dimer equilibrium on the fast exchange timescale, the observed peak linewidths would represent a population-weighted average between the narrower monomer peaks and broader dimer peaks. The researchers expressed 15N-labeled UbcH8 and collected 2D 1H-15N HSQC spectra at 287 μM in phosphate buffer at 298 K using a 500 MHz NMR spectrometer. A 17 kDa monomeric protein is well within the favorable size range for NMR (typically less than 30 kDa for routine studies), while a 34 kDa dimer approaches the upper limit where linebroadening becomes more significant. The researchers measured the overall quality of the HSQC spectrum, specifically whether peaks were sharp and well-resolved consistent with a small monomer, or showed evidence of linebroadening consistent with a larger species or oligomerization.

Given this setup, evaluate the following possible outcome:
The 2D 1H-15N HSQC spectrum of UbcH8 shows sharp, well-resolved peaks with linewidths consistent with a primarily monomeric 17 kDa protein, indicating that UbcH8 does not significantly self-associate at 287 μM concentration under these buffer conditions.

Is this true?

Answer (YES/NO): NO